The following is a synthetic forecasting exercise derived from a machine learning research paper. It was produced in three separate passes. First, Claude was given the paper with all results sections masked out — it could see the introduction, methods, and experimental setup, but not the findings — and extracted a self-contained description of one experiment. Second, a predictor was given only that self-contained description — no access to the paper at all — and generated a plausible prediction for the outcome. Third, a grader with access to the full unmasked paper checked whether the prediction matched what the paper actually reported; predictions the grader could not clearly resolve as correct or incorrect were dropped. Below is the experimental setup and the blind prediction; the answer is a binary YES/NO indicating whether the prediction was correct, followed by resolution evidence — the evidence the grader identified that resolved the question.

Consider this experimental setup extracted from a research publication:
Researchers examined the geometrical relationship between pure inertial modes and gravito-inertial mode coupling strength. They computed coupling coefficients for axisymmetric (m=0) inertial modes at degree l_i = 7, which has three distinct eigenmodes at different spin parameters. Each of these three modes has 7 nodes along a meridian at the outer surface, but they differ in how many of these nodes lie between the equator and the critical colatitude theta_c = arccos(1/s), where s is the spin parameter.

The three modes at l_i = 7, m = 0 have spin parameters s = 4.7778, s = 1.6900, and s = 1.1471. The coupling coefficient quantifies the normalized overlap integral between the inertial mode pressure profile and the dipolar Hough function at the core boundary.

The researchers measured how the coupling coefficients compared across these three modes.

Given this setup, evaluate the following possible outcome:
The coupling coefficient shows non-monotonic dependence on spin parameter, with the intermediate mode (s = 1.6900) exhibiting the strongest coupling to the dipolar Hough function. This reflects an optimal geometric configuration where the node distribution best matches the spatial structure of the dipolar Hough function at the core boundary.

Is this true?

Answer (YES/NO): NO